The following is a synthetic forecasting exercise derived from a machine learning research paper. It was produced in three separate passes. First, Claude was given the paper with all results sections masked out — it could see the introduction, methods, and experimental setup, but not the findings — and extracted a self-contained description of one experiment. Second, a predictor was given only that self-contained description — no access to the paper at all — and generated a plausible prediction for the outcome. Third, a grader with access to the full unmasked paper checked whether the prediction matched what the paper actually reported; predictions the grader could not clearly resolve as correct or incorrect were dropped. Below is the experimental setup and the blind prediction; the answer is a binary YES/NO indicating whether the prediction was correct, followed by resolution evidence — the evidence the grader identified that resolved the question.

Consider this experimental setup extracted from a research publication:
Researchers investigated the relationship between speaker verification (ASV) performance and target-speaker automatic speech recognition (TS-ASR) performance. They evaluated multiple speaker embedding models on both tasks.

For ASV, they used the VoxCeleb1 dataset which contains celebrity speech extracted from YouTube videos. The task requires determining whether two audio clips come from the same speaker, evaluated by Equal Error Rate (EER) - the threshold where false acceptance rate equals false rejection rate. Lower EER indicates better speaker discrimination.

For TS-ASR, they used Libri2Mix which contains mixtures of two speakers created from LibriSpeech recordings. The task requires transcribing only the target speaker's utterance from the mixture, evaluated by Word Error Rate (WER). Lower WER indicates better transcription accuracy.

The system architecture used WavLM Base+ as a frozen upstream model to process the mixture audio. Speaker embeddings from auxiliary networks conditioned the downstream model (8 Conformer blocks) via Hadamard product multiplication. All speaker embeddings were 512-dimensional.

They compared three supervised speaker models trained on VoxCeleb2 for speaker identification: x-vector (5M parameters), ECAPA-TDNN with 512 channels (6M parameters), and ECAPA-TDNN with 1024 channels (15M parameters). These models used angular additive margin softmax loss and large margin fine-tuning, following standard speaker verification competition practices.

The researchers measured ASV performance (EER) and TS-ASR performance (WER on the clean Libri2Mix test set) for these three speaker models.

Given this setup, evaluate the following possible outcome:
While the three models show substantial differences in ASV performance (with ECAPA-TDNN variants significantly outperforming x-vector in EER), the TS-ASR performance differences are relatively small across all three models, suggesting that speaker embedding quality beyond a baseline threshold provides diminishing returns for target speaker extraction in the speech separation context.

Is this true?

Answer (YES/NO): NO